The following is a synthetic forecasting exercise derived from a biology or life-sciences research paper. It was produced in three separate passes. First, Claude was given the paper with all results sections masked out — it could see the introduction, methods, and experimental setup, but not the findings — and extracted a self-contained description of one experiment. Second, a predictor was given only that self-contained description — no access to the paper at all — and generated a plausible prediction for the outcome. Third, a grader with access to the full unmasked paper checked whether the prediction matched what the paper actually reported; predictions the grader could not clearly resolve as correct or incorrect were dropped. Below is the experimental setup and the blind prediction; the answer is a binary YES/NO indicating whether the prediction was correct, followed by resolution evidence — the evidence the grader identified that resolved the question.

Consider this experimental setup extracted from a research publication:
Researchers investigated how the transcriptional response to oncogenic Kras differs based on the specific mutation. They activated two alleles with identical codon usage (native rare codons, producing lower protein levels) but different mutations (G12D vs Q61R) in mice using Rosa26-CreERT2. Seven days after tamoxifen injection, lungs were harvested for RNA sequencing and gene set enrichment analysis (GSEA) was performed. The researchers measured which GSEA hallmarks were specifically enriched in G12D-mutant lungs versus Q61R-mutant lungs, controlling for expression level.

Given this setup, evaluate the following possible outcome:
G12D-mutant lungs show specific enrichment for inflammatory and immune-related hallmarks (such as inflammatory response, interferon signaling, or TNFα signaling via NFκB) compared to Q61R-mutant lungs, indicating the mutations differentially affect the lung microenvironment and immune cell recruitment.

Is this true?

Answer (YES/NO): NO